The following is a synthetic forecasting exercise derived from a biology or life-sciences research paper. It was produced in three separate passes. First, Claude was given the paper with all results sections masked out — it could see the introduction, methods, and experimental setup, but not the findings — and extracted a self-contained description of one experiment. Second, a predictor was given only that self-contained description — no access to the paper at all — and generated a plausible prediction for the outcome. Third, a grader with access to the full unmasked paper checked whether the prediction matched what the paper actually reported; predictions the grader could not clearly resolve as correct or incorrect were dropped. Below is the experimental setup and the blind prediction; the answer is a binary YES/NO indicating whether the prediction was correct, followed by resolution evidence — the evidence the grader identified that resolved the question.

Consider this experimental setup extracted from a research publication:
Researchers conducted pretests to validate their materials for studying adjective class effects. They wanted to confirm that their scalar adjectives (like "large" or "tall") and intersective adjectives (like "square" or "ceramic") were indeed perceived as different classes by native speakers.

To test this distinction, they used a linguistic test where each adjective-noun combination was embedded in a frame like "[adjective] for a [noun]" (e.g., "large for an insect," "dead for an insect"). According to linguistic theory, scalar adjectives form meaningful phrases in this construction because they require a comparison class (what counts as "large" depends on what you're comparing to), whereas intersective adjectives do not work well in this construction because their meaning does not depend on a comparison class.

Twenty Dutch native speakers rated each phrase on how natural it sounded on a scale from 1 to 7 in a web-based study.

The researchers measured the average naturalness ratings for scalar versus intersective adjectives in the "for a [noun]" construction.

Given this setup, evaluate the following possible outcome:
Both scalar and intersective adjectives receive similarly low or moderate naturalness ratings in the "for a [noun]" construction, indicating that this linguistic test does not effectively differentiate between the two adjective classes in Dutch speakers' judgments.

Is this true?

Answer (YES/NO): NO